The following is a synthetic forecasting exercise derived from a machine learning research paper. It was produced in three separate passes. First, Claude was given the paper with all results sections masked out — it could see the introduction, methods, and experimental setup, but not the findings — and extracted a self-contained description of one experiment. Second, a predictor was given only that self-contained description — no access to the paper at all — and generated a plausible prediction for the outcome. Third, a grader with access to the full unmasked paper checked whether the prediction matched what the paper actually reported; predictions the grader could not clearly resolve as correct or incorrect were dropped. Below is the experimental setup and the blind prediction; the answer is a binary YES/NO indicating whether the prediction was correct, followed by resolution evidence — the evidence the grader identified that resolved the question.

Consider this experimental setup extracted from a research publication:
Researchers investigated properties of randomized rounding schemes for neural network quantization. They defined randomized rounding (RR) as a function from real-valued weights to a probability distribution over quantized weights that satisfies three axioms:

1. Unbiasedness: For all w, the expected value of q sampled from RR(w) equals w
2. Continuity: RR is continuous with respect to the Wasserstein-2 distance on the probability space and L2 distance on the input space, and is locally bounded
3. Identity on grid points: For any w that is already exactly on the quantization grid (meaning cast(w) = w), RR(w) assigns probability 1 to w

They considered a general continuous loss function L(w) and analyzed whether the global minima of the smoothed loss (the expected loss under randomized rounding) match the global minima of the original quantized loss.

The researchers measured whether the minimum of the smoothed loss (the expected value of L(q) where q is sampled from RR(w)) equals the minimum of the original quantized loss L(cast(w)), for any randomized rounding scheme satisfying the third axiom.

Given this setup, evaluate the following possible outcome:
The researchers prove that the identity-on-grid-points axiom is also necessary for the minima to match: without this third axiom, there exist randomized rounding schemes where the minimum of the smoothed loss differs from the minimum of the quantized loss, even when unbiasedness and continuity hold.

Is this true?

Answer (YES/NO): NO